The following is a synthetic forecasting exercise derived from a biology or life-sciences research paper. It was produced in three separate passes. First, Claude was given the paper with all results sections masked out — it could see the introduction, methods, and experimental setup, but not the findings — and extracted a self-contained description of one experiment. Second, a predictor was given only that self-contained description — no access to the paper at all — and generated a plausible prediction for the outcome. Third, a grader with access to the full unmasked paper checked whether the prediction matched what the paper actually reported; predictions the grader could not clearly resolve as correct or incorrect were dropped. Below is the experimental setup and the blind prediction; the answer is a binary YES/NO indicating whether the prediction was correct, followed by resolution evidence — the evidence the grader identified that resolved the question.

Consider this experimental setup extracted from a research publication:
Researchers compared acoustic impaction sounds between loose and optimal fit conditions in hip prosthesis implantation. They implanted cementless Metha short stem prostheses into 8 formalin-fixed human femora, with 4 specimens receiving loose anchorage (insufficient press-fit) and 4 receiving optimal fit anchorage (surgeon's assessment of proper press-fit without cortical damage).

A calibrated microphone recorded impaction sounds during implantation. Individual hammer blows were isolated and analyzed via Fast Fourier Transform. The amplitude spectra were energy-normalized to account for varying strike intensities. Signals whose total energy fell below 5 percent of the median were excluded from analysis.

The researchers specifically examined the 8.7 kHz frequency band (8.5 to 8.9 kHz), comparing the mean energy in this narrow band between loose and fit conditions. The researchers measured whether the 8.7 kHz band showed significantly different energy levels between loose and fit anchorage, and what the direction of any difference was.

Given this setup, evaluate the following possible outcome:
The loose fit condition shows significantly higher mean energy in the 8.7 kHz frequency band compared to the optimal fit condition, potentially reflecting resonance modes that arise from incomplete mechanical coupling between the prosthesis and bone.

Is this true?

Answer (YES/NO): NO